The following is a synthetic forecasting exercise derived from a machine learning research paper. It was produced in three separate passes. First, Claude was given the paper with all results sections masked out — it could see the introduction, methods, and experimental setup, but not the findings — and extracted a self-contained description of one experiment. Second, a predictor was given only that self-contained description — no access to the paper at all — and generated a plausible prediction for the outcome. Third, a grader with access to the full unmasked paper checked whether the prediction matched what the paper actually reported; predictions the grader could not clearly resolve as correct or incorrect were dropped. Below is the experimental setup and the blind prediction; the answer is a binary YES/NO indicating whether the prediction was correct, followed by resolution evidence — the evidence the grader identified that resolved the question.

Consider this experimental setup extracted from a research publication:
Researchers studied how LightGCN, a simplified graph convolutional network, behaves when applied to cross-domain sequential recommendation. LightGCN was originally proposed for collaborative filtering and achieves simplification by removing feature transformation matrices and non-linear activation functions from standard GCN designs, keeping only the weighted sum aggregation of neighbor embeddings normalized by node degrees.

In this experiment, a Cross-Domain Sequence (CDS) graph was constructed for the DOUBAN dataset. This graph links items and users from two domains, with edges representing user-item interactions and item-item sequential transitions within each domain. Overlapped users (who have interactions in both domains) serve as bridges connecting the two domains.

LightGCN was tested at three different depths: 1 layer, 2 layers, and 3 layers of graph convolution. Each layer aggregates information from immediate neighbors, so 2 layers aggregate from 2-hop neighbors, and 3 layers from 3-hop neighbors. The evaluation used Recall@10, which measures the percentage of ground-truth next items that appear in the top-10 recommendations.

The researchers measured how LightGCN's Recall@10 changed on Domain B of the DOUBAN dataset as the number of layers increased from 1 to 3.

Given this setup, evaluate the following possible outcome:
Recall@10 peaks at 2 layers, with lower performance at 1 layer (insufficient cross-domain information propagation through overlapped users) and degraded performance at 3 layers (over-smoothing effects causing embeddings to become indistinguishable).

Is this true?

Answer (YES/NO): NO